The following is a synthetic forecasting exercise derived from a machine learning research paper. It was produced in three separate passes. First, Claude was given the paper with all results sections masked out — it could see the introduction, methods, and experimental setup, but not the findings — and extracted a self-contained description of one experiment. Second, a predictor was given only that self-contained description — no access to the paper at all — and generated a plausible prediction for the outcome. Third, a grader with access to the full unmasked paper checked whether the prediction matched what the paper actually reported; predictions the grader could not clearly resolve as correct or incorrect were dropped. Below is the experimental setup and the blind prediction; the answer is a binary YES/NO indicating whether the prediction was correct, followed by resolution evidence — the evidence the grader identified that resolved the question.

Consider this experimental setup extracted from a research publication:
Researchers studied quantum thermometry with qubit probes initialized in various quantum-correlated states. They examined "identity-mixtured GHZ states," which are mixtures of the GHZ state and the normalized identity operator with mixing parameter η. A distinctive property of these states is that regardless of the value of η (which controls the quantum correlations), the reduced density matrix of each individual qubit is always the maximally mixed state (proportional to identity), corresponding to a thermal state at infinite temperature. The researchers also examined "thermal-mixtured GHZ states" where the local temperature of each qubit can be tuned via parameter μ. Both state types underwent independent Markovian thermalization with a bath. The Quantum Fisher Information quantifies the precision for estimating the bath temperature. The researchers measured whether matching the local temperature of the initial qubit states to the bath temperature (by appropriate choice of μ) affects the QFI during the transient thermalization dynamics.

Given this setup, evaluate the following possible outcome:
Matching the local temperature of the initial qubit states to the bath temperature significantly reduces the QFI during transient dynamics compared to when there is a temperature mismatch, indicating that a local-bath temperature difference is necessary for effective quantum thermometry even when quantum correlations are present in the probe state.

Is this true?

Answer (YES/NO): NO